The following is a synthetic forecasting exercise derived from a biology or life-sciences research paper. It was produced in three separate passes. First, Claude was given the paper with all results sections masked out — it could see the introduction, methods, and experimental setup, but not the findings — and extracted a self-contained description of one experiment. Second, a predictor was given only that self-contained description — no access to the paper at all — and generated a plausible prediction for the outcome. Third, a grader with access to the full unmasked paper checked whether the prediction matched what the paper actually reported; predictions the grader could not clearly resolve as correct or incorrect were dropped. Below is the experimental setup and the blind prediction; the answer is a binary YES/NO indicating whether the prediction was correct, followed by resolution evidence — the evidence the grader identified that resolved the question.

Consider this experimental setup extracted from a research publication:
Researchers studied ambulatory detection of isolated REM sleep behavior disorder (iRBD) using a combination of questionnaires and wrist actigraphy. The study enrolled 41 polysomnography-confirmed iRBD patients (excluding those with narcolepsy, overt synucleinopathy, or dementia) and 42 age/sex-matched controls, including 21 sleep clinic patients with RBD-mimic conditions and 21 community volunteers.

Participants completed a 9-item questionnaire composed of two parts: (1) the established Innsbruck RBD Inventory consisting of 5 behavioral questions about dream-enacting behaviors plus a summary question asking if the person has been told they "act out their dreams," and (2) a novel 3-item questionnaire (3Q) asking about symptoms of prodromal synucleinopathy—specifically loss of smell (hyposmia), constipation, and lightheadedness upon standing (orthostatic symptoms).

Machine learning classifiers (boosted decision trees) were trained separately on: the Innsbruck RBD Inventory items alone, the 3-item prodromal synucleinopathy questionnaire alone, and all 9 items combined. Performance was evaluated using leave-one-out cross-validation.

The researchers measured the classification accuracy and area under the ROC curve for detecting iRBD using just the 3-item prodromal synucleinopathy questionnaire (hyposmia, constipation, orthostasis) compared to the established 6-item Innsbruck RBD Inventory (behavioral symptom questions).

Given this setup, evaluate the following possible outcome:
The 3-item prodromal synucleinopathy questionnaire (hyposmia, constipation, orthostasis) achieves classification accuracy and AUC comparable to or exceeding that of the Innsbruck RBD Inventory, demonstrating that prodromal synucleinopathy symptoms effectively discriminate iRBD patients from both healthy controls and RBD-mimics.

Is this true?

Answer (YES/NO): NO